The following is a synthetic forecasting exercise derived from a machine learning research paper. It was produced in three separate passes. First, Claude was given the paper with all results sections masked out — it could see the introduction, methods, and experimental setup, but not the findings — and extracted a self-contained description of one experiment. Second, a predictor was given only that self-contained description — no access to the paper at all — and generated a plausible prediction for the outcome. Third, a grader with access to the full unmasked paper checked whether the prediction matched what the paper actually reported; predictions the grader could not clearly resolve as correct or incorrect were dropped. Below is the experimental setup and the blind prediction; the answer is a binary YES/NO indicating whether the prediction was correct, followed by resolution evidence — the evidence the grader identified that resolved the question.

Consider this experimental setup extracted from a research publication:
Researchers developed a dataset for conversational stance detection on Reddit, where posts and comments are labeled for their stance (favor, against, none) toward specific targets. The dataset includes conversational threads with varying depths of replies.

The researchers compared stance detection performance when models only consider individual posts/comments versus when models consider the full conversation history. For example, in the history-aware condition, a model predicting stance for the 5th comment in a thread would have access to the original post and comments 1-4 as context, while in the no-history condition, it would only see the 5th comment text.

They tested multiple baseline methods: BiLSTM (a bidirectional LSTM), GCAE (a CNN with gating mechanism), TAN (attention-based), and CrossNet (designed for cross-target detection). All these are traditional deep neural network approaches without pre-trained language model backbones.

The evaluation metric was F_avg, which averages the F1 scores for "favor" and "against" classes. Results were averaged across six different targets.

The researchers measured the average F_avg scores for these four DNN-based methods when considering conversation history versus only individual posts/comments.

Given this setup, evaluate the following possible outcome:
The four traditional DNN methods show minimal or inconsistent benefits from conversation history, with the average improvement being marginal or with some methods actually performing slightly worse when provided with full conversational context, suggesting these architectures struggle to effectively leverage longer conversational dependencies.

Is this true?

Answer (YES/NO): NO